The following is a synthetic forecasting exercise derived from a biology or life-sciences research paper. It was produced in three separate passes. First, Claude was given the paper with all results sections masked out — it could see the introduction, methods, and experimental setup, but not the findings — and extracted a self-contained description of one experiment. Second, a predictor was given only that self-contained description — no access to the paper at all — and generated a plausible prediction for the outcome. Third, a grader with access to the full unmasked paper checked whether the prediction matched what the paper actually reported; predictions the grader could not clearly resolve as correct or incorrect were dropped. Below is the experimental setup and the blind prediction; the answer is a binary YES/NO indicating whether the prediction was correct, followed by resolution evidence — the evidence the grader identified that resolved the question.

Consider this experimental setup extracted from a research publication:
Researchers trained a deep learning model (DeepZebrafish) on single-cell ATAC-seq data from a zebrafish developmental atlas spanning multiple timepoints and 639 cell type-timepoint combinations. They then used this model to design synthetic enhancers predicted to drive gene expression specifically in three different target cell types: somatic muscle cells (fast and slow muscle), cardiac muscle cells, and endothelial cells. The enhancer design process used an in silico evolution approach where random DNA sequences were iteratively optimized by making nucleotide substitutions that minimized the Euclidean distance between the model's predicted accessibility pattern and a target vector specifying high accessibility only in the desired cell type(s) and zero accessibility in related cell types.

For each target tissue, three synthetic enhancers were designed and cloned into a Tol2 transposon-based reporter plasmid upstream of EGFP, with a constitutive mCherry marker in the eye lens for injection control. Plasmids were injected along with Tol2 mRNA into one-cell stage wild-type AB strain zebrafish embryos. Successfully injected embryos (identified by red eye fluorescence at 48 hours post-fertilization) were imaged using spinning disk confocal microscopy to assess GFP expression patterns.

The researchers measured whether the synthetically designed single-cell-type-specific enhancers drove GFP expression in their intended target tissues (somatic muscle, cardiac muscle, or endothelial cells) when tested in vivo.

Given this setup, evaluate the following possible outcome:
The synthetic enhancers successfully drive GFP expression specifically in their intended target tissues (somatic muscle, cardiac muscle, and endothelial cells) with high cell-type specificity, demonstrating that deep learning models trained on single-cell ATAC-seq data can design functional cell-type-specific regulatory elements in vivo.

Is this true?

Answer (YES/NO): NO